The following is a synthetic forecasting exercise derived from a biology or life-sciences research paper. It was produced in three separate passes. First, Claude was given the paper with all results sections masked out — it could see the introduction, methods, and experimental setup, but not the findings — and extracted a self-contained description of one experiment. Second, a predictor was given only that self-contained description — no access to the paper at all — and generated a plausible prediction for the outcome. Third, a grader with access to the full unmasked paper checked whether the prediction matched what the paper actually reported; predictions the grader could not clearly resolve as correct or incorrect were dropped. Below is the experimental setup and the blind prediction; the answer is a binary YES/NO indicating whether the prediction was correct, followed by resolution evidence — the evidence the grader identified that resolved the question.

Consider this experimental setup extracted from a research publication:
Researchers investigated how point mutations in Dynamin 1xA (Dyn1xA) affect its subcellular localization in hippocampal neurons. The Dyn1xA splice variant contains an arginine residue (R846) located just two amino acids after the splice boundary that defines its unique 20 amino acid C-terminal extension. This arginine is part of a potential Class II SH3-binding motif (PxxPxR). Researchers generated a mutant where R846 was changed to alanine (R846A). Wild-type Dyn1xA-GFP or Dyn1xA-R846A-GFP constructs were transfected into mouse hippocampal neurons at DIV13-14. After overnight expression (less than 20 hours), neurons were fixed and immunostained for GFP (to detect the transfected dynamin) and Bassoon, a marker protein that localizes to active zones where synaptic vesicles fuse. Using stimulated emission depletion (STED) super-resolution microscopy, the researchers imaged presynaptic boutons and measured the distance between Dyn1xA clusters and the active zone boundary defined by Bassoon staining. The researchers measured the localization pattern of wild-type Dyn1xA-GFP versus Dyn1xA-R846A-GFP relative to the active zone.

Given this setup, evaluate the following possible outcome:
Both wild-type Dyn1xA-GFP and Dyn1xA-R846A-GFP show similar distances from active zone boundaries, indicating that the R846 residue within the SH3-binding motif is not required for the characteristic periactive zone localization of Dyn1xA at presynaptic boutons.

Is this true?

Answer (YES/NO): NO